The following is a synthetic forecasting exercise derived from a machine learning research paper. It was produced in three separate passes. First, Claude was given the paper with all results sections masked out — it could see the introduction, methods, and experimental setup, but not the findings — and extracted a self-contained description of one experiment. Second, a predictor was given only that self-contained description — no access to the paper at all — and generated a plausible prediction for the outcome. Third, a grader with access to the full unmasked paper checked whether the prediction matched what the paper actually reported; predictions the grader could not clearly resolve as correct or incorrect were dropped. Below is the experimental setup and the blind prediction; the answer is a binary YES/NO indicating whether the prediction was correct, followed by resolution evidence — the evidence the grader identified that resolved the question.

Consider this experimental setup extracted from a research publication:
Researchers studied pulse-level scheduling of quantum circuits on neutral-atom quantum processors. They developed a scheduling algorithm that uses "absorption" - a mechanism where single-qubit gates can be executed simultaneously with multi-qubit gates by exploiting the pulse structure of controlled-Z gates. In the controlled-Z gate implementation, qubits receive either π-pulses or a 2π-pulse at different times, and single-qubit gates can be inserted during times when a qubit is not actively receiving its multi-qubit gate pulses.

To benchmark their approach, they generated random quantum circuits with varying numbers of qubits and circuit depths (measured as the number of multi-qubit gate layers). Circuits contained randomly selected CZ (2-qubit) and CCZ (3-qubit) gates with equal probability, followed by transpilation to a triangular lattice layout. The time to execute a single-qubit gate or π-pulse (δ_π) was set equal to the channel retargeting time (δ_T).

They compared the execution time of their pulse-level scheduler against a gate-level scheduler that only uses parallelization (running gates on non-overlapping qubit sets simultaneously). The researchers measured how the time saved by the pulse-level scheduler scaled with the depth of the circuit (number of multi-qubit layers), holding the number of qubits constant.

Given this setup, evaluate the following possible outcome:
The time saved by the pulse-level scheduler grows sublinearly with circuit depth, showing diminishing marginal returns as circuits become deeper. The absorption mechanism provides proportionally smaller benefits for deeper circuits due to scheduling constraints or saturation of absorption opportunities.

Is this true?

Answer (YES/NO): NO